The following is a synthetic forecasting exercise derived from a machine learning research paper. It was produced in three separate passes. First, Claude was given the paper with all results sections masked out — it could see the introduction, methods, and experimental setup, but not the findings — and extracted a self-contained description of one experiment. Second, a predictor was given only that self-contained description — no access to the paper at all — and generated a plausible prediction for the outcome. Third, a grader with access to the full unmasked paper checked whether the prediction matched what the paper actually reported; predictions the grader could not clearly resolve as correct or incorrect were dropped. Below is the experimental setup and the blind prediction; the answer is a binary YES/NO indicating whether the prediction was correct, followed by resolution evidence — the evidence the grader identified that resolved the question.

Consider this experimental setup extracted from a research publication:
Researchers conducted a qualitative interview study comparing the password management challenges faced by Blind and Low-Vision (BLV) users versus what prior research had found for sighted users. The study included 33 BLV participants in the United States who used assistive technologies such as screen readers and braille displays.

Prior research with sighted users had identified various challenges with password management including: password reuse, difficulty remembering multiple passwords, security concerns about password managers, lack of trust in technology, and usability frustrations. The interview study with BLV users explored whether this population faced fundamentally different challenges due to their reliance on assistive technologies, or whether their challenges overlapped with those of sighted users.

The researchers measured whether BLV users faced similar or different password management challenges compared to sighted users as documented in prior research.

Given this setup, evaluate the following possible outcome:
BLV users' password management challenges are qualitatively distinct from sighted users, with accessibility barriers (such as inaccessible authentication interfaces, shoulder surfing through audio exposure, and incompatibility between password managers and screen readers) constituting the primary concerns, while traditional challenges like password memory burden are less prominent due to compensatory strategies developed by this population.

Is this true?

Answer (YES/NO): NO